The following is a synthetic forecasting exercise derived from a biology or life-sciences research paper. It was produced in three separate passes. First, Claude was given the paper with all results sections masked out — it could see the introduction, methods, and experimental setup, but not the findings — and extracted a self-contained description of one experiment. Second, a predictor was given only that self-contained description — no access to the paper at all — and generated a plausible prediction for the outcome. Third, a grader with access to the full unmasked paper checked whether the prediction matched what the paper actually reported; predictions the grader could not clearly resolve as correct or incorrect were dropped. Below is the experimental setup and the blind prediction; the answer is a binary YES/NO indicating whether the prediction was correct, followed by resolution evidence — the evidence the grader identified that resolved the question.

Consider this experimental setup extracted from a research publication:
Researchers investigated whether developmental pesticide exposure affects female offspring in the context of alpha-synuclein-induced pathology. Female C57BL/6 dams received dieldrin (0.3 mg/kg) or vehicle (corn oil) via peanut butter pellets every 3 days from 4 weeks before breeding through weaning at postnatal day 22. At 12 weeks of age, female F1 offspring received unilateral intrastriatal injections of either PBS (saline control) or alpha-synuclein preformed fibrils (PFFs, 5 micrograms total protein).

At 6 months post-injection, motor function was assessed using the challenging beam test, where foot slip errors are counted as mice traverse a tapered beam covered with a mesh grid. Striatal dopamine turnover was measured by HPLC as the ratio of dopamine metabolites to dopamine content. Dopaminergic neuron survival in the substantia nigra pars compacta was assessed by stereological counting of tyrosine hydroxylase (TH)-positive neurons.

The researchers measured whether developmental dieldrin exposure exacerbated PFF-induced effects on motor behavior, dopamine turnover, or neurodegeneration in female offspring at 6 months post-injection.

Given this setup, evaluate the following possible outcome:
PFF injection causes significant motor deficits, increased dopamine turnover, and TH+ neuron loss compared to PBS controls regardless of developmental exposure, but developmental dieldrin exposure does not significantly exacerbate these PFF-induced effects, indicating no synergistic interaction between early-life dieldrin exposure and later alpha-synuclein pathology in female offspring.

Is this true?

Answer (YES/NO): NO